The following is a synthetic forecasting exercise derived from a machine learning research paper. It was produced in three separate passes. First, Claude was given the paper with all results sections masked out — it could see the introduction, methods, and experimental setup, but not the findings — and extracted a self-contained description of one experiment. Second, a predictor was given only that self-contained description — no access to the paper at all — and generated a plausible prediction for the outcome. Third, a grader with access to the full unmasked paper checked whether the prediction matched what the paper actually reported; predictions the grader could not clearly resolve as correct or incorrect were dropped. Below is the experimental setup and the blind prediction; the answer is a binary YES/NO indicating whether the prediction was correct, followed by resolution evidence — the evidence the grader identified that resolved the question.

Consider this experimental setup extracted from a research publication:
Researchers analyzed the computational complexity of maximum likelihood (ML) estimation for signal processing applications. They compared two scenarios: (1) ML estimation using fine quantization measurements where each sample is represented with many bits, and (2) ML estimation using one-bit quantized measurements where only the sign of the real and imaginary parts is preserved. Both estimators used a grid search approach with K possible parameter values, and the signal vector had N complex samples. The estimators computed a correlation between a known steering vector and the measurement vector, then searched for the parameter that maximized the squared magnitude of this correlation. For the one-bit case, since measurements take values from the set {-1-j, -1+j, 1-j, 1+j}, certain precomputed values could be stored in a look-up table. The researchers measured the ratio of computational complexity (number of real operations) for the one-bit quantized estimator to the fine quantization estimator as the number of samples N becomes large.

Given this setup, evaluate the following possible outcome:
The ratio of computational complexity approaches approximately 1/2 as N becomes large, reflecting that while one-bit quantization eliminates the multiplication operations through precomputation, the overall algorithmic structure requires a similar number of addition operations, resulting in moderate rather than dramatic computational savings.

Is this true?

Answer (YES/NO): NO